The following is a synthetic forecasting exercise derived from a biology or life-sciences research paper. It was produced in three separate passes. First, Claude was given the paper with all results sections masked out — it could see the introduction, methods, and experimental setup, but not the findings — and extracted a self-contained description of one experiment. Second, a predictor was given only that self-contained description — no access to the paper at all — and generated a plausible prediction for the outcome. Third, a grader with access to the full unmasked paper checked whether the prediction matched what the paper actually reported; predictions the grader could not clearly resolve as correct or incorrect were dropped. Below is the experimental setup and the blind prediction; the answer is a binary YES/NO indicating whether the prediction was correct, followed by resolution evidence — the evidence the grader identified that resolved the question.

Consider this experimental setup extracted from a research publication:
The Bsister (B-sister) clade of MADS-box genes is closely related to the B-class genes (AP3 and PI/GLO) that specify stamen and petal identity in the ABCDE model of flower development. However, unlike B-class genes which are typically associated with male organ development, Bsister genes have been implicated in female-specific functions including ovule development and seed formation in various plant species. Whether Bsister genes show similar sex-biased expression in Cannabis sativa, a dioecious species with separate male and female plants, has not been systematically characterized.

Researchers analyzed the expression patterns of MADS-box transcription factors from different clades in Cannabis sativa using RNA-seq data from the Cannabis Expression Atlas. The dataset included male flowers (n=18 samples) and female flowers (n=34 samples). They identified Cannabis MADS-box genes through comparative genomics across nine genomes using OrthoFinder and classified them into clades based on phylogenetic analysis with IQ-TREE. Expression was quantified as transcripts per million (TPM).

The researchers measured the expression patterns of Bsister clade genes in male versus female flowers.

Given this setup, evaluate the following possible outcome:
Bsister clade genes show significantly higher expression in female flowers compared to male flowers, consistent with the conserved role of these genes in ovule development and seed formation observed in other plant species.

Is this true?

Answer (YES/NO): YES